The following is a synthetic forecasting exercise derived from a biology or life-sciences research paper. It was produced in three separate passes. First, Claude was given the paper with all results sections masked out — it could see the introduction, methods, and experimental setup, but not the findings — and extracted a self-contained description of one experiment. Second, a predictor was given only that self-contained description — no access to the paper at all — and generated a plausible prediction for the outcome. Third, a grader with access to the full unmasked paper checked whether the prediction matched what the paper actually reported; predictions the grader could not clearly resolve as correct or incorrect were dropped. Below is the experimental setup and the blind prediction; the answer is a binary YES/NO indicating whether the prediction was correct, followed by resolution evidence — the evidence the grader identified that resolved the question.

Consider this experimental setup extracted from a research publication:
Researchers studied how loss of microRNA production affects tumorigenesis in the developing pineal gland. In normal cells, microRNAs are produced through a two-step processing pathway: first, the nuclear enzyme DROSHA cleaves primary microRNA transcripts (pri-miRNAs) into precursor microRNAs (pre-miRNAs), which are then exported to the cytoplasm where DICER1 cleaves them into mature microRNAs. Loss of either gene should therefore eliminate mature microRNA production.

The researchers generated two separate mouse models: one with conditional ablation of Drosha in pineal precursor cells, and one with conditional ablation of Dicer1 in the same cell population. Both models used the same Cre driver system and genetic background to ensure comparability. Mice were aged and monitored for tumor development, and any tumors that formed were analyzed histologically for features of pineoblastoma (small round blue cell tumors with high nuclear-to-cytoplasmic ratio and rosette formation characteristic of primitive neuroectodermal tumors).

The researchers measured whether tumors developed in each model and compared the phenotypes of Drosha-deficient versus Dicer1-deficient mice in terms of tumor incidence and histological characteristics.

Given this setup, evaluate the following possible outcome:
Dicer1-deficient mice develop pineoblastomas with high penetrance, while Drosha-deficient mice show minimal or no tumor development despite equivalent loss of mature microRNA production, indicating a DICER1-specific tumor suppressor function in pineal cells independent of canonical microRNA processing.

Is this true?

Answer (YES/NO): NO